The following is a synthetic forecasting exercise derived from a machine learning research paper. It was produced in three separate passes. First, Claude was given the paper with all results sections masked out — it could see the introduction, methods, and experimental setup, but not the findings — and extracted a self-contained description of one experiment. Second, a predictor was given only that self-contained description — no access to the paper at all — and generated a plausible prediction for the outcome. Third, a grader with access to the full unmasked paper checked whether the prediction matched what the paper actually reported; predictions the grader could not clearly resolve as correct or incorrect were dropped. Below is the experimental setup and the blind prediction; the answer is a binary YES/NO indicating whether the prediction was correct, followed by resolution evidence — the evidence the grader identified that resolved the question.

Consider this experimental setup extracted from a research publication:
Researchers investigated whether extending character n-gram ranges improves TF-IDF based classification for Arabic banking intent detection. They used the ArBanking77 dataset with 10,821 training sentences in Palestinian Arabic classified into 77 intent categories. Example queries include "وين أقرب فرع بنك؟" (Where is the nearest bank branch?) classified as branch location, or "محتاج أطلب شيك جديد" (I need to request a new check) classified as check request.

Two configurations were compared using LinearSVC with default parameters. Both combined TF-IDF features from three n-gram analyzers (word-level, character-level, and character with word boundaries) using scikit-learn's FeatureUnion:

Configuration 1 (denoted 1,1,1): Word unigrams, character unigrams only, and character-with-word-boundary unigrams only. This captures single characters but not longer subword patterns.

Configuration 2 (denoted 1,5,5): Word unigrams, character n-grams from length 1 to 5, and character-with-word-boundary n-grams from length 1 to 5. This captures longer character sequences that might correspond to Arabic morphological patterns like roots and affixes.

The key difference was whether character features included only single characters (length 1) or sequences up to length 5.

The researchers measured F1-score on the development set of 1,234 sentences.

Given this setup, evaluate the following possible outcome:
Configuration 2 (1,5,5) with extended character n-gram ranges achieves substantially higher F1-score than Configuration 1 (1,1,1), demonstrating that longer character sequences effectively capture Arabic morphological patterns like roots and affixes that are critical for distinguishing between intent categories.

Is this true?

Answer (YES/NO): YES